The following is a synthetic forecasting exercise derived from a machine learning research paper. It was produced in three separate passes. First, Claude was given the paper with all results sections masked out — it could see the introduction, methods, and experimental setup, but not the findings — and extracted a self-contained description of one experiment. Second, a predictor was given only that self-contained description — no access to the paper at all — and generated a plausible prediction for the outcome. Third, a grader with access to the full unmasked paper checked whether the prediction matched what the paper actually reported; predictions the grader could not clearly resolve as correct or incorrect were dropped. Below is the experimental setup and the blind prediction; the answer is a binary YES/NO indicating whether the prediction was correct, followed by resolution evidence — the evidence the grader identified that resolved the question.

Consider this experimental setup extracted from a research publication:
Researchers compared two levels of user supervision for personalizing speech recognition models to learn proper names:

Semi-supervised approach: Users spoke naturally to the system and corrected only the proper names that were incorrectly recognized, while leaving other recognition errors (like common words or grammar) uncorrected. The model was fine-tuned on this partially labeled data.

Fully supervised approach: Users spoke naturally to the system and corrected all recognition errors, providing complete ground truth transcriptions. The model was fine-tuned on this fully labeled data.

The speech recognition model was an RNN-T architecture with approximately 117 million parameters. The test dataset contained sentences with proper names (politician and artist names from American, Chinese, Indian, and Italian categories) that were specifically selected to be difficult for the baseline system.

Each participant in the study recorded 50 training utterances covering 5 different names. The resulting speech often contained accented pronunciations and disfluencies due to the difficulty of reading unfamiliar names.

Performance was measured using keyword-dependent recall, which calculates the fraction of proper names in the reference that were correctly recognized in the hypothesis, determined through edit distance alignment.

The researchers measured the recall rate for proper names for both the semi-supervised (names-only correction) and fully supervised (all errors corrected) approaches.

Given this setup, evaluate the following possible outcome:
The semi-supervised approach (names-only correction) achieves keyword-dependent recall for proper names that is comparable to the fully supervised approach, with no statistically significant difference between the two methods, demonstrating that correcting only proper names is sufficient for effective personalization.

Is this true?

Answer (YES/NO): NO